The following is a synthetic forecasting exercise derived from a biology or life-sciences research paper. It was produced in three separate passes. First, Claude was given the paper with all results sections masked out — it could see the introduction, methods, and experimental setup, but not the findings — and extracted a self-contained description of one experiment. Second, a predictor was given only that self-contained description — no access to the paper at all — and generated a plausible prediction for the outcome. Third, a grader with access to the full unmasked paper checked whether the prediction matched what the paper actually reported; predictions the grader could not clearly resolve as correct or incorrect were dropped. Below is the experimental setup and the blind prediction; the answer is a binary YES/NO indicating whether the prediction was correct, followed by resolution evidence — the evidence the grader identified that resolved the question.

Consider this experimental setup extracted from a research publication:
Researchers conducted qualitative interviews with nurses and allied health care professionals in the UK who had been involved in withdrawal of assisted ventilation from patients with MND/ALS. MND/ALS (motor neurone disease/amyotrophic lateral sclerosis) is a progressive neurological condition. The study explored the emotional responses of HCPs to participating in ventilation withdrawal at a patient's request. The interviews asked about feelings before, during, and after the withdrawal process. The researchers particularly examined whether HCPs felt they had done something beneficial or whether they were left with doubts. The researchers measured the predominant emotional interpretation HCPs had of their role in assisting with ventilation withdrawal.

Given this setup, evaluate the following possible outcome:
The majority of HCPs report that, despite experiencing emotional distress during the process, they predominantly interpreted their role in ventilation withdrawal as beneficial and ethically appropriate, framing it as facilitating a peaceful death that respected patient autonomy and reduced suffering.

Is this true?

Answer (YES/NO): YES